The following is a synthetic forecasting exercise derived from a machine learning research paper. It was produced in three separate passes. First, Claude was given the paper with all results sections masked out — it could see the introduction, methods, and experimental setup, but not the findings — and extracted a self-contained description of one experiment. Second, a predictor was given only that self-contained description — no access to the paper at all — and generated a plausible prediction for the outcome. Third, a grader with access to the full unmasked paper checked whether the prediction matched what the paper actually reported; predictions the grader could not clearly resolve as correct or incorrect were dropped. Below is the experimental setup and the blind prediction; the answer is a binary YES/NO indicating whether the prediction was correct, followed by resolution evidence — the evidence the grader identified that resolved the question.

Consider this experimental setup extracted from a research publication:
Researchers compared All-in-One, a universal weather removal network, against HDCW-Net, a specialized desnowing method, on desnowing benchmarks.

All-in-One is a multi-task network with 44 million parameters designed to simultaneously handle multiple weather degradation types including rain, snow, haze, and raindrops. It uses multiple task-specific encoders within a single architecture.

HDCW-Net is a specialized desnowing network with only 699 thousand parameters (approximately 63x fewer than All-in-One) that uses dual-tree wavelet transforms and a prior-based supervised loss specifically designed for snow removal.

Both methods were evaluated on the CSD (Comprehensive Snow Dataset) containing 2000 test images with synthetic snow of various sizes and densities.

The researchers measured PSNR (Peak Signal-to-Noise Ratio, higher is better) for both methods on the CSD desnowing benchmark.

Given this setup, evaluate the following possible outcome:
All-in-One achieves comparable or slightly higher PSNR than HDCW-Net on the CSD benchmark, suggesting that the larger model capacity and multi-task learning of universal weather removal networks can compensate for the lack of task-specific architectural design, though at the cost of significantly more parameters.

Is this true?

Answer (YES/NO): NO